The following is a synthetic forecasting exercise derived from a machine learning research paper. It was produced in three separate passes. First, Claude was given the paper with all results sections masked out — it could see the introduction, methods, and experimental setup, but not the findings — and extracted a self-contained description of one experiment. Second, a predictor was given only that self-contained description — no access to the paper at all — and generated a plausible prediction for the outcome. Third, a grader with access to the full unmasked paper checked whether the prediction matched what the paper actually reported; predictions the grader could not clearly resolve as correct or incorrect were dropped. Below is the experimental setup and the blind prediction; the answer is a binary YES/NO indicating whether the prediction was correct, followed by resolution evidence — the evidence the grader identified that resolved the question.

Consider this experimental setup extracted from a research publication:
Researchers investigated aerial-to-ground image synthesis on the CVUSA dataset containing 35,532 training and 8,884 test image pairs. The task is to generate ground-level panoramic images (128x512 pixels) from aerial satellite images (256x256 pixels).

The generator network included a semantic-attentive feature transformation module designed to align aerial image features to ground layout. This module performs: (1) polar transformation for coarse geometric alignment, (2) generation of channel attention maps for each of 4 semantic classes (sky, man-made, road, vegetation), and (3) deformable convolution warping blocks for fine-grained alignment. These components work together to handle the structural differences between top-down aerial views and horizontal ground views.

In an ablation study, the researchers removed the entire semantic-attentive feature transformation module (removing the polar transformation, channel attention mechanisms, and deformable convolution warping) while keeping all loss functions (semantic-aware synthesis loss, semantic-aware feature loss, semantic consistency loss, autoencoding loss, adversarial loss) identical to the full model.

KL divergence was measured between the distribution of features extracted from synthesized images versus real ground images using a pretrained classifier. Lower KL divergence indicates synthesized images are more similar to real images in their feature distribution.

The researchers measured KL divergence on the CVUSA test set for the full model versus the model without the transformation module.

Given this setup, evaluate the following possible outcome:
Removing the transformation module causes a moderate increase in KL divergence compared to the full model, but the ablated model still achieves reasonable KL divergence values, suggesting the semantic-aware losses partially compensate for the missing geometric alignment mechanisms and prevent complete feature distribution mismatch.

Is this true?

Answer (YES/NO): NO